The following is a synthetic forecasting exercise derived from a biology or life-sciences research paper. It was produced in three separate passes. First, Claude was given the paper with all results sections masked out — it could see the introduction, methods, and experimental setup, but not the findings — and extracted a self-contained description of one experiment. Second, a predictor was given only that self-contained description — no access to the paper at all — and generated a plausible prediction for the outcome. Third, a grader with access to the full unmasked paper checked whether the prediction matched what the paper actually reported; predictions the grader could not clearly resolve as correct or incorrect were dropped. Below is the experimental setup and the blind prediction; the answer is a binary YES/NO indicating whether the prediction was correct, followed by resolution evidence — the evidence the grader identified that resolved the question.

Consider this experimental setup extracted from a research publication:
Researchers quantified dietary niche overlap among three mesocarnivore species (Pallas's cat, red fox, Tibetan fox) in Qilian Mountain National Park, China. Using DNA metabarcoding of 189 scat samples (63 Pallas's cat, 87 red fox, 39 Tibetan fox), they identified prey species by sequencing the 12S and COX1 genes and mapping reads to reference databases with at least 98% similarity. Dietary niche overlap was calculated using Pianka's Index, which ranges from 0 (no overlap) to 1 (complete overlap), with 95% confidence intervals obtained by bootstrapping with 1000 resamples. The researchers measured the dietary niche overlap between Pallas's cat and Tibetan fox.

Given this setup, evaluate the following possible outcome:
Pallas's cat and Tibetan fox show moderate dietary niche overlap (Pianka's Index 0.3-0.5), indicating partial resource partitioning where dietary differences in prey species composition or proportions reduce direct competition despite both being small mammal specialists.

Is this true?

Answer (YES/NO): NO